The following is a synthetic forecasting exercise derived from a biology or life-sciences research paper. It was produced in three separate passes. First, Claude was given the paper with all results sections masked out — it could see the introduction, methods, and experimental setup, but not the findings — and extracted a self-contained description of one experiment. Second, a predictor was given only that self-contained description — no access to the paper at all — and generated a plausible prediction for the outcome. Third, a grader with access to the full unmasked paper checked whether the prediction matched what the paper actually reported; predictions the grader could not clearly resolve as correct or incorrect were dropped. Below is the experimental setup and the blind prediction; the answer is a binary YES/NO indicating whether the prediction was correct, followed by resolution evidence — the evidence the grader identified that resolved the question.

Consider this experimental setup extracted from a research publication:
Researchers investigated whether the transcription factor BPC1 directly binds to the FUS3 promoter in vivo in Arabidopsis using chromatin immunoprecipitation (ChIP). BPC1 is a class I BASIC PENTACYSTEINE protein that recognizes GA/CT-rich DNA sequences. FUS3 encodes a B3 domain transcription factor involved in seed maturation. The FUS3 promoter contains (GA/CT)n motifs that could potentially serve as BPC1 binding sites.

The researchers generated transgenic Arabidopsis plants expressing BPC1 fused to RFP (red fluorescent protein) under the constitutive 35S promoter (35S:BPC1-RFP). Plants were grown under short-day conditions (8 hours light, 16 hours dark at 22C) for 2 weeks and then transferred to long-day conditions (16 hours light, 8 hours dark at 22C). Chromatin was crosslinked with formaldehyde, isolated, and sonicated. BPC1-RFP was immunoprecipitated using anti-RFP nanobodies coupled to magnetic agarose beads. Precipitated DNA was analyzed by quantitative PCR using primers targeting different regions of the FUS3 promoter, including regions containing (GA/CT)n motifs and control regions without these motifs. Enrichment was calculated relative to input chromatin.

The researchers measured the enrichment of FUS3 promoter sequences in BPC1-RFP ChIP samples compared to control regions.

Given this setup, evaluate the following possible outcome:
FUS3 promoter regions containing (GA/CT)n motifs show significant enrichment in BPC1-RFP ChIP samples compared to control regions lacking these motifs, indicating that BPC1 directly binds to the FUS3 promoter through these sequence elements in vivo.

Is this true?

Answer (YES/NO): YES